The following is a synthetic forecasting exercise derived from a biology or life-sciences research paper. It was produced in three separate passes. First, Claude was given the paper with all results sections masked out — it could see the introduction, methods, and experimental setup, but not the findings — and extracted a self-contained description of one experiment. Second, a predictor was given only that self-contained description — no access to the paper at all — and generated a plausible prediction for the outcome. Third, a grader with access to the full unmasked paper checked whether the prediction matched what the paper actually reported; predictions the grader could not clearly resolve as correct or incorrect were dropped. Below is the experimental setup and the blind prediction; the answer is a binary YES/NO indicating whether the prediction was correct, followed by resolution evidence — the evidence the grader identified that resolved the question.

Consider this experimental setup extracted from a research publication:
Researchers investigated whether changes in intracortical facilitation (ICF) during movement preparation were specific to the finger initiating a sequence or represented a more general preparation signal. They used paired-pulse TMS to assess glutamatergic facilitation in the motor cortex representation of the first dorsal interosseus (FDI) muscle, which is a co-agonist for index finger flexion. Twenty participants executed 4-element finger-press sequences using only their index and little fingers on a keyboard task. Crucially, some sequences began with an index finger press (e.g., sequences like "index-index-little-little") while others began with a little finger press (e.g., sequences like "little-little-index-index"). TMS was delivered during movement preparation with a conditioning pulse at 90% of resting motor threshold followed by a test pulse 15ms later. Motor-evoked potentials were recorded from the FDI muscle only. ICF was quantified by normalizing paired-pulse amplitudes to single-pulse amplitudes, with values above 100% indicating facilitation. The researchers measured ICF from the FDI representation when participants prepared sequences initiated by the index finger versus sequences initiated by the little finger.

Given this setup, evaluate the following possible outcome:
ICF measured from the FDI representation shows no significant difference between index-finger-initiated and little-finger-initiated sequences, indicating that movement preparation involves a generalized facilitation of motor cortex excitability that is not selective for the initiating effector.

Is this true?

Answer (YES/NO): NO